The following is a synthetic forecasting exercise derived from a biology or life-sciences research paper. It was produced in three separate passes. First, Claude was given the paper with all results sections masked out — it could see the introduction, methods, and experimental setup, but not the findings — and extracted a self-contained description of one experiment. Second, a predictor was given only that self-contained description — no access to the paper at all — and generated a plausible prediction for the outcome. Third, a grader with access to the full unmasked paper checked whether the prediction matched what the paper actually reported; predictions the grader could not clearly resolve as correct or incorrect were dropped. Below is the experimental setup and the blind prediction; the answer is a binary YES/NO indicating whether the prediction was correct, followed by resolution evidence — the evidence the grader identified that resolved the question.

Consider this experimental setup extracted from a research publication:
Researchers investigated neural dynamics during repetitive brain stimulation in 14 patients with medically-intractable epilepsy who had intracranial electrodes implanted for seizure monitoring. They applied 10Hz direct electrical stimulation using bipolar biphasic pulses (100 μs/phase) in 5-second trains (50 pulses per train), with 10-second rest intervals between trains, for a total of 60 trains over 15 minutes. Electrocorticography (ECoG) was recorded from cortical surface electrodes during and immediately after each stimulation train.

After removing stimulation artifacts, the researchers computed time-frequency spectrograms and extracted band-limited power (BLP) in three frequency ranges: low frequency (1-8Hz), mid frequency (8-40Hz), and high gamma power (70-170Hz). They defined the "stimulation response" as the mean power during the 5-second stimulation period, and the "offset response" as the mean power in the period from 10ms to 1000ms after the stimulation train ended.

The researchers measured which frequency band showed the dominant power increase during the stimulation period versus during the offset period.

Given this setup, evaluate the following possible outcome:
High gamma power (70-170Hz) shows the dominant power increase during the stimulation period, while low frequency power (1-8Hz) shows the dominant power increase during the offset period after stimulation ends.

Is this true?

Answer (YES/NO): YES